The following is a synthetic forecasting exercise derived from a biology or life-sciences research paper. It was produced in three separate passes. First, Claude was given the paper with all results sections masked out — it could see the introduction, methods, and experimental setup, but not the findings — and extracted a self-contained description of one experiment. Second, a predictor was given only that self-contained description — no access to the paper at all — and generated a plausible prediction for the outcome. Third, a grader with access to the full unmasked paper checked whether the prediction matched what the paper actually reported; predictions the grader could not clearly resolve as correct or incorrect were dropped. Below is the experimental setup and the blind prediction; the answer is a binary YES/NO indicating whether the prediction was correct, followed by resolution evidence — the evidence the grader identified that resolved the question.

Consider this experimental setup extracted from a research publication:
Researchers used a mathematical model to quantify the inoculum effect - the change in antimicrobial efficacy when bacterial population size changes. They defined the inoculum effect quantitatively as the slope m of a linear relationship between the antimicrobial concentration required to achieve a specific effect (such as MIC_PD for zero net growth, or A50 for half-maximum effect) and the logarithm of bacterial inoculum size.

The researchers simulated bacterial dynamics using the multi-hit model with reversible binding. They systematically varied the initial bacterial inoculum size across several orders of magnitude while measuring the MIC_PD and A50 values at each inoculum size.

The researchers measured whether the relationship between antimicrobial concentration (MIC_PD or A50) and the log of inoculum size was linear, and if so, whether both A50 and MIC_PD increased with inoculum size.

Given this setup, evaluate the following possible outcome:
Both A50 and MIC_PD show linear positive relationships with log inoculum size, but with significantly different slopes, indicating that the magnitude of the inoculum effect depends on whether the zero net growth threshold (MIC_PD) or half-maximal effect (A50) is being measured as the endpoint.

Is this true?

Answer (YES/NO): YES